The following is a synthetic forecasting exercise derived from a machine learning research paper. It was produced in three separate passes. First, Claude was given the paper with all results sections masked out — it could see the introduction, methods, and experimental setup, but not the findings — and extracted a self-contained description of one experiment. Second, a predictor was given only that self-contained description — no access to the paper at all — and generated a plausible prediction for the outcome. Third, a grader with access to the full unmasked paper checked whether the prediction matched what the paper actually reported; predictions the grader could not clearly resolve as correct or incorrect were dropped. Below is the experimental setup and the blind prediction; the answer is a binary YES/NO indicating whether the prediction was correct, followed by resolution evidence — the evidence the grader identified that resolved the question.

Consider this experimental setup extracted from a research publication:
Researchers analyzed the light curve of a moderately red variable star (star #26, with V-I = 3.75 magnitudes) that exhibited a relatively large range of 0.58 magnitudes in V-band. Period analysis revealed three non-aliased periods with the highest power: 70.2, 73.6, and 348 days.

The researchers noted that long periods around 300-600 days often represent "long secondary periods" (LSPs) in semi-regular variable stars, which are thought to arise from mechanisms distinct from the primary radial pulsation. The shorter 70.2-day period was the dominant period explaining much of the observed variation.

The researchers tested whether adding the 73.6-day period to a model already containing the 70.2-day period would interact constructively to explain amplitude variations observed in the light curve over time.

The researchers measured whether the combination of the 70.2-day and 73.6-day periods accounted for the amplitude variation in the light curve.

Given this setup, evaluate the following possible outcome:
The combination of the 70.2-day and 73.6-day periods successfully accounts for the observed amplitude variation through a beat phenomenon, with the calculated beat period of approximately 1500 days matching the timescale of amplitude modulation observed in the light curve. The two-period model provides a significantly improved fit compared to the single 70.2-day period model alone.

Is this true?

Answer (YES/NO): NO